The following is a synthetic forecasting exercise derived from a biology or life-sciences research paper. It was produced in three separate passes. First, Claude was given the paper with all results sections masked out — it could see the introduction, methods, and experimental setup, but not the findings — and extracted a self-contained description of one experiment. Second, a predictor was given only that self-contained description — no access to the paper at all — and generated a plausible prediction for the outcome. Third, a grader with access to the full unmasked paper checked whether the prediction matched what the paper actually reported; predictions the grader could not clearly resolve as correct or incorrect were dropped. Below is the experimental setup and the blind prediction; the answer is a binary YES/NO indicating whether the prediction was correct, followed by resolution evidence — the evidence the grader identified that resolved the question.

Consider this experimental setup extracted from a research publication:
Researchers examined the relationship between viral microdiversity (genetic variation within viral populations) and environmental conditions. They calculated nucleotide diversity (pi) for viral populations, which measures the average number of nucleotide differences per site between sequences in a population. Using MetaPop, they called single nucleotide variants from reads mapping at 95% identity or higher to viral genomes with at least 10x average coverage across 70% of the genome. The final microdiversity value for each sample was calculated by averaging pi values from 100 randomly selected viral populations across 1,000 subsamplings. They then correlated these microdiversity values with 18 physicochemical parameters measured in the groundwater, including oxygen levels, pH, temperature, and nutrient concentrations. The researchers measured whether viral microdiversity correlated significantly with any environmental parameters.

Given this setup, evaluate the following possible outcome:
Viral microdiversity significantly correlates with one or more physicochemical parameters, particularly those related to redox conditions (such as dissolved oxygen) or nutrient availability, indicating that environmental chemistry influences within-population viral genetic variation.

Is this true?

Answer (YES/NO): NO